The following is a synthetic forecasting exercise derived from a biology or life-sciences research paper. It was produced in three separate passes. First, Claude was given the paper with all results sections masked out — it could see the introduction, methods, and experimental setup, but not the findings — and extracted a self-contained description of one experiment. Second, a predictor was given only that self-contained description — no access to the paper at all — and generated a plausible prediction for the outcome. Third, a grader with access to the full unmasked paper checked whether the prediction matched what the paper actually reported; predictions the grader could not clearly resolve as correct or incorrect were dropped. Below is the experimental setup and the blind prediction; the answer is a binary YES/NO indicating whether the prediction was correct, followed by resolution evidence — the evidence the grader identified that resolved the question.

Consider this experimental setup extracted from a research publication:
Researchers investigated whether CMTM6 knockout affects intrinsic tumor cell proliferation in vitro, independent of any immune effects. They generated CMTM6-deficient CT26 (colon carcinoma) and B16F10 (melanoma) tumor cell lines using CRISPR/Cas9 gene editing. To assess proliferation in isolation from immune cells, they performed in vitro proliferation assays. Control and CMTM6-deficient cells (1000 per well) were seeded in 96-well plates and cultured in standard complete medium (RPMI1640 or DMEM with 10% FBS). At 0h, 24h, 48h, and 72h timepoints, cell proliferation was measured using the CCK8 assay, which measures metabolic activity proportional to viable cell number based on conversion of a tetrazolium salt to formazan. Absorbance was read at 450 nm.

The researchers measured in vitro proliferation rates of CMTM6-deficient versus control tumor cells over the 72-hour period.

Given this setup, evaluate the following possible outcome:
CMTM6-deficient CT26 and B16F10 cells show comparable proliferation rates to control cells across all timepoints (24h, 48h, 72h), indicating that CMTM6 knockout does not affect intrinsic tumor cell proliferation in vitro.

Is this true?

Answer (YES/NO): YES